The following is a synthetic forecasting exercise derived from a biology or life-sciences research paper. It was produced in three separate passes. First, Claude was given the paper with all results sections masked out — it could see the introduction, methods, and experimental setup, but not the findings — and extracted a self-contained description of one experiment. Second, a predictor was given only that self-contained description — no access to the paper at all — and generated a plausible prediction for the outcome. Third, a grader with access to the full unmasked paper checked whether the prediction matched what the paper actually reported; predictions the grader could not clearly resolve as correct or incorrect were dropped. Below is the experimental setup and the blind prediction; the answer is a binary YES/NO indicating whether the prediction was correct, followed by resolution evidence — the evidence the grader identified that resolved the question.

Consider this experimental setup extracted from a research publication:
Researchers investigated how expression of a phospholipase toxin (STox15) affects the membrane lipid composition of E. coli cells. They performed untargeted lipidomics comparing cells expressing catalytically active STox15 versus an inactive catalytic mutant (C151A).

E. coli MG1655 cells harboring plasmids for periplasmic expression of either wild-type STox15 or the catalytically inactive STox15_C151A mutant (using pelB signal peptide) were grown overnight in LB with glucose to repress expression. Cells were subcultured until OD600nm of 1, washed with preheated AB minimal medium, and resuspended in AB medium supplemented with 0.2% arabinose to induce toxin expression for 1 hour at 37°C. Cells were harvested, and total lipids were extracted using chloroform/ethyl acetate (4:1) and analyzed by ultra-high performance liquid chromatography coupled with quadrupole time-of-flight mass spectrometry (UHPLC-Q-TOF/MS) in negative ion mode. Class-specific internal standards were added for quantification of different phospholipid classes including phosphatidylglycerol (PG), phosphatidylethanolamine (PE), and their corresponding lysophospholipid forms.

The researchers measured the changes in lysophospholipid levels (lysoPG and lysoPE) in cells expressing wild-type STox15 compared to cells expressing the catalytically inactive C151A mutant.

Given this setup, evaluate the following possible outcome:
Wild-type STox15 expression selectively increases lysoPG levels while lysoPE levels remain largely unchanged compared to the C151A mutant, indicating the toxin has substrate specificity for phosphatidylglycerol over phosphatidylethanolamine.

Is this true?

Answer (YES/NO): NO